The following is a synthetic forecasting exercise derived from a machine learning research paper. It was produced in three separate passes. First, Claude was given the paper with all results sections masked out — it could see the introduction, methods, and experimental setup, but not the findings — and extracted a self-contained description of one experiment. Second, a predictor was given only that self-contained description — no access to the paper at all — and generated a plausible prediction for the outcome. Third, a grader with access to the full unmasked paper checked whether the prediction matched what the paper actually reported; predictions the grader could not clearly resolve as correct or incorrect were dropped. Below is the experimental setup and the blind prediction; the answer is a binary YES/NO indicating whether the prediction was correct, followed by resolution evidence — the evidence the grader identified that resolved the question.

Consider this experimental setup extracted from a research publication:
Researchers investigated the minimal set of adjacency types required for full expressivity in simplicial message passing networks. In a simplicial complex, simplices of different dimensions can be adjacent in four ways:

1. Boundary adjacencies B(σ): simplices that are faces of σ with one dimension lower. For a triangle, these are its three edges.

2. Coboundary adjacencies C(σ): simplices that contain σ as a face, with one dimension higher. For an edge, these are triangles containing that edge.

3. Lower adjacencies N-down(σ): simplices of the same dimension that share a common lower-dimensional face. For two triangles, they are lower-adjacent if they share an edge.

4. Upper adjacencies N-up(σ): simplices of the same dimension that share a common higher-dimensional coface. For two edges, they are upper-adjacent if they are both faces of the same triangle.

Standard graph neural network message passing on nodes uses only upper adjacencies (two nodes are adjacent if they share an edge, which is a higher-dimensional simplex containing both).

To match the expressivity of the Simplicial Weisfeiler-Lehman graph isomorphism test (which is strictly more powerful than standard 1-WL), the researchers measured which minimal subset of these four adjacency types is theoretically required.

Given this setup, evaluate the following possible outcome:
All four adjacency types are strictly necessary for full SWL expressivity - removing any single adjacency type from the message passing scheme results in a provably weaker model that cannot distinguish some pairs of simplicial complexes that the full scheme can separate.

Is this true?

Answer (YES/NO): NO